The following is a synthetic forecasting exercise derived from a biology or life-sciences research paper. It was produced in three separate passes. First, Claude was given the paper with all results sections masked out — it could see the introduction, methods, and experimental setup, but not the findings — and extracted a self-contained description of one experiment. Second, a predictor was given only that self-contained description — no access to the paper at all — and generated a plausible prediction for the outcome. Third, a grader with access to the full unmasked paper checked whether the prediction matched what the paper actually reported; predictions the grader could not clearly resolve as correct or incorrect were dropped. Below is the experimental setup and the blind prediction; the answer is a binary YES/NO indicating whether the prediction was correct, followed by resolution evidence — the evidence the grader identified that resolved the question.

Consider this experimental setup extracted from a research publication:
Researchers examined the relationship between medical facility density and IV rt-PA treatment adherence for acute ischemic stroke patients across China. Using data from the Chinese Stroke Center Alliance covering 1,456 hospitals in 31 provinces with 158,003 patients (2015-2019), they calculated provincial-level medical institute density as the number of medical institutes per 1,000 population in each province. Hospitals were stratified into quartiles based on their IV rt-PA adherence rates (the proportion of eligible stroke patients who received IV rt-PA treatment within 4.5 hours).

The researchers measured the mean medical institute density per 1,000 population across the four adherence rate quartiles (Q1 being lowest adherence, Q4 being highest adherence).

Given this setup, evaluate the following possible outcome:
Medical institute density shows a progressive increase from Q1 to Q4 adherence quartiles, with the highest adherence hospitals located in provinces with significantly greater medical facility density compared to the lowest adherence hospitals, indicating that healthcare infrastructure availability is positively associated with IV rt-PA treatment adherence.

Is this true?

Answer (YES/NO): NO